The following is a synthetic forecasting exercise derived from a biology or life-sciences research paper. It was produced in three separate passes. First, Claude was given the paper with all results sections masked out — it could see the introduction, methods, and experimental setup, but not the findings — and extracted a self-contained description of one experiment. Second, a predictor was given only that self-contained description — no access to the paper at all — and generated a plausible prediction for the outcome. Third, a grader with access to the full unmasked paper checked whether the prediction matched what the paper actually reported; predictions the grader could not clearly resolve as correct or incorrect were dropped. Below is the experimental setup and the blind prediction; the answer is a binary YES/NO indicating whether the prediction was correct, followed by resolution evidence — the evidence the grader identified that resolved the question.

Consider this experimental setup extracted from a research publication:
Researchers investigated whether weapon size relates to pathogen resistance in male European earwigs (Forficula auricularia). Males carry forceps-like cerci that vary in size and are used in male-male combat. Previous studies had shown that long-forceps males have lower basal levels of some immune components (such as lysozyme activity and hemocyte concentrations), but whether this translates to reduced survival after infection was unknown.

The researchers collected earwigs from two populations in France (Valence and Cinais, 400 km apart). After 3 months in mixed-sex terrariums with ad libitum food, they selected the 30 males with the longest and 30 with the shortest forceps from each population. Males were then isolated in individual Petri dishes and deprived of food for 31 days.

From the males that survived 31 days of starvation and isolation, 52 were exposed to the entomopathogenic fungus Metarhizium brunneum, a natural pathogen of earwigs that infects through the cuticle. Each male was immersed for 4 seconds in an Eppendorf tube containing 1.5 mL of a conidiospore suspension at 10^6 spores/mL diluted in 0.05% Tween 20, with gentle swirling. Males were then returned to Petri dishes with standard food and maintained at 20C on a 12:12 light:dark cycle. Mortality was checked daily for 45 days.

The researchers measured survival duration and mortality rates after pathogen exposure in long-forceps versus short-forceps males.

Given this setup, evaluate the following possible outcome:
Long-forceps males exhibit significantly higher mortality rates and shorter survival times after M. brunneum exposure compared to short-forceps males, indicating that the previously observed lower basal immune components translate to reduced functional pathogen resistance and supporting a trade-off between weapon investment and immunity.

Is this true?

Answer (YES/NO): NO